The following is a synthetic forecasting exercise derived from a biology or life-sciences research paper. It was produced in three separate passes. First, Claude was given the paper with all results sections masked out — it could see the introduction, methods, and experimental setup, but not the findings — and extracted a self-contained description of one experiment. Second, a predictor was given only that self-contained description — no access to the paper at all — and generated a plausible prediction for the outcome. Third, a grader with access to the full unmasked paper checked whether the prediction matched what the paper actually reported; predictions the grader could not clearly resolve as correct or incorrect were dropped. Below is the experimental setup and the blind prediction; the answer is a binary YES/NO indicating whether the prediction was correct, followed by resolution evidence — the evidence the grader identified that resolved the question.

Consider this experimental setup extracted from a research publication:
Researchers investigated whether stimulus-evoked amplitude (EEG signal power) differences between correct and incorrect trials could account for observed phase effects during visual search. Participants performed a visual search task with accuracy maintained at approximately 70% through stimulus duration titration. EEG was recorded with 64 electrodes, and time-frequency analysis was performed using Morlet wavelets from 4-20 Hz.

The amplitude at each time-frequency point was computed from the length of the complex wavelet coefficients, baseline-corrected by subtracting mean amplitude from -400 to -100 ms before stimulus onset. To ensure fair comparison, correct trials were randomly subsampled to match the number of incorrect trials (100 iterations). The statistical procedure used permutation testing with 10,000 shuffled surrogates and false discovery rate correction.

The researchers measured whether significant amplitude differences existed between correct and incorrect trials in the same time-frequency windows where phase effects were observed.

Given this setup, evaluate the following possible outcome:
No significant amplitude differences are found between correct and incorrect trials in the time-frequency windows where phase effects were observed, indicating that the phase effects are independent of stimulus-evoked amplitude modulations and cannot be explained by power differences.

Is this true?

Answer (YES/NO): YES